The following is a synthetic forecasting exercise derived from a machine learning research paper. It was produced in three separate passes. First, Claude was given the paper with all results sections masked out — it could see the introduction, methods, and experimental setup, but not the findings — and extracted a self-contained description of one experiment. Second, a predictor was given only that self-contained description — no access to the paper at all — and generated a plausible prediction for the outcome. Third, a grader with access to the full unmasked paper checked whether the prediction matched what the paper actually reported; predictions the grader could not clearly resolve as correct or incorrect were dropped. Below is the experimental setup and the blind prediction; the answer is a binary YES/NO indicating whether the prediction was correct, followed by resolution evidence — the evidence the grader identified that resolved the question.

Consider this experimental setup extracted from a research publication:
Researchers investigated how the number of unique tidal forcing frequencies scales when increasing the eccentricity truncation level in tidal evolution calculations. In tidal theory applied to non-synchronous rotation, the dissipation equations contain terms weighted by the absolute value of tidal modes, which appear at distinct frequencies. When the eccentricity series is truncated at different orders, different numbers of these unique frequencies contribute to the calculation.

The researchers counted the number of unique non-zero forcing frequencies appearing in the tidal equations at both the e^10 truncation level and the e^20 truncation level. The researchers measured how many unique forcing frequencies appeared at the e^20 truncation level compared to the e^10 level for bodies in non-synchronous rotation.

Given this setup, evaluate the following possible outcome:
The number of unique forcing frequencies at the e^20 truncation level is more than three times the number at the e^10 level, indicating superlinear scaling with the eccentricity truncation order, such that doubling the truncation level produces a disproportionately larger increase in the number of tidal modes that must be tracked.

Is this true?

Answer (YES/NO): NO